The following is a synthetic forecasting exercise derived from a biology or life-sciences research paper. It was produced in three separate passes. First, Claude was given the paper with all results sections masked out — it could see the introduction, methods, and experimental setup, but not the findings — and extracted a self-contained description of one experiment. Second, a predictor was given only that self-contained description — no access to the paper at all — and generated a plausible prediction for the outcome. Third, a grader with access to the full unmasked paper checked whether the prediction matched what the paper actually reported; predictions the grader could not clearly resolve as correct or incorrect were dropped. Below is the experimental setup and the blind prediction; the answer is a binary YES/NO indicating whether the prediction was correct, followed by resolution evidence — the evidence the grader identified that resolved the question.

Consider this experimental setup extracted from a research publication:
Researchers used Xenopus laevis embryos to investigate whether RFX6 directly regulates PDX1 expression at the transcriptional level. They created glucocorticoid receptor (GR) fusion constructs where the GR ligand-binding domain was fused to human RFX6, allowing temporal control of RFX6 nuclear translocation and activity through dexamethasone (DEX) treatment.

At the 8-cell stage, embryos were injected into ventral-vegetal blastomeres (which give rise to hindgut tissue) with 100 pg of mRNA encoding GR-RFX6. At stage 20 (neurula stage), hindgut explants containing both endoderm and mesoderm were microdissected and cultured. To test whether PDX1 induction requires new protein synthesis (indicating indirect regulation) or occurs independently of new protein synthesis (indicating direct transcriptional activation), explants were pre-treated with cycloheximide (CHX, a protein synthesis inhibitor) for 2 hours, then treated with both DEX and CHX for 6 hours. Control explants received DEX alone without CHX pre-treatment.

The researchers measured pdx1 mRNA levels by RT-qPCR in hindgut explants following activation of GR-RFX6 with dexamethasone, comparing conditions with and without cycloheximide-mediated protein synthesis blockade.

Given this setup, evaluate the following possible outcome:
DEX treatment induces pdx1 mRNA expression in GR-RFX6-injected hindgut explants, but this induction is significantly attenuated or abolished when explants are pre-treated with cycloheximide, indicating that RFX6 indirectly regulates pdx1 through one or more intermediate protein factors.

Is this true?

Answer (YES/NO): NO